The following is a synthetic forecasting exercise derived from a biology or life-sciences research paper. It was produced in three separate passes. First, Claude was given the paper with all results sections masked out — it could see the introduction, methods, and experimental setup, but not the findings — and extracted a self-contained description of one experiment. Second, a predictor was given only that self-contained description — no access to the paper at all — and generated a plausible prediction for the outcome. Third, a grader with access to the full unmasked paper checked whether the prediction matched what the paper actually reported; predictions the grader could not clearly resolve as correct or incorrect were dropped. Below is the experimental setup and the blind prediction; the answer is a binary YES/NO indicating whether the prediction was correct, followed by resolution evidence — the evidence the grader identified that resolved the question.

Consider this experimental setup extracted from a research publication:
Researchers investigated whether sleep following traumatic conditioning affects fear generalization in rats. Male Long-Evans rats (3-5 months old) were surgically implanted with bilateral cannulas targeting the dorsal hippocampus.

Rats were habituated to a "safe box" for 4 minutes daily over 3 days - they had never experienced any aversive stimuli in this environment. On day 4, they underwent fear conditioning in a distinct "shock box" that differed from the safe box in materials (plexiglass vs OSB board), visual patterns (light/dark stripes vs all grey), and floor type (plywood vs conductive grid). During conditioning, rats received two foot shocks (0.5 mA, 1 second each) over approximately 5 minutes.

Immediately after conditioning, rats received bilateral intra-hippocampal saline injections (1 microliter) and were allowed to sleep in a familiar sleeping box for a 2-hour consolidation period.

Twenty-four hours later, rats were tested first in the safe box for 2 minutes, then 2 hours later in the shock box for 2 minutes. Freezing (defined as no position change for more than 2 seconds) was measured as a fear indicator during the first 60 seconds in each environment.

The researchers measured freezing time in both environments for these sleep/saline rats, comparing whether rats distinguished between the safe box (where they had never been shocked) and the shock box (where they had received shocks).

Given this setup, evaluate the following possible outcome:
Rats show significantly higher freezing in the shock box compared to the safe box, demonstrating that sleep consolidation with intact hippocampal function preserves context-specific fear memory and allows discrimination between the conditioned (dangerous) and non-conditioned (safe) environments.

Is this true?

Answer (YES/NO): YES